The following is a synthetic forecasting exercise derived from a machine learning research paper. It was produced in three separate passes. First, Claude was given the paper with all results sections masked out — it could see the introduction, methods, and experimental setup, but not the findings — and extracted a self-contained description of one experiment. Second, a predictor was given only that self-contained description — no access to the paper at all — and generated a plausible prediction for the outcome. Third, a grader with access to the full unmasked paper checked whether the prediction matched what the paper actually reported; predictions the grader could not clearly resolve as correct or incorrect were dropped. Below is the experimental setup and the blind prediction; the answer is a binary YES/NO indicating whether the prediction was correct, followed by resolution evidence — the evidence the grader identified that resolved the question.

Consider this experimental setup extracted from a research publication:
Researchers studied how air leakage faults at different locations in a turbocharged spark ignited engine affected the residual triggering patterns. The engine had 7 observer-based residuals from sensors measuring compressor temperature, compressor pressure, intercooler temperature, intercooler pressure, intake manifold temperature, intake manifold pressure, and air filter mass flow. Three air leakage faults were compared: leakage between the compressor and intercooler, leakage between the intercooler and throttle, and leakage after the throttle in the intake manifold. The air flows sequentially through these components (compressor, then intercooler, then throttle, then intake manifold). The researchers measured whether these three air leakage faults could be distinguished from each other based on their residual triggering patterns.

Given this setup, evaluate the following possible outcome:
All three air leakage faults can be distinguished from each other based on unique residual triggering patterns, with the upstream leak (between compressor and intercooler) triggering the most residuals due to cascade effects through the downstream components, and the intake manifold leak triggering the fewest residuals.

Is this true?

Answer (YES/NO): NO